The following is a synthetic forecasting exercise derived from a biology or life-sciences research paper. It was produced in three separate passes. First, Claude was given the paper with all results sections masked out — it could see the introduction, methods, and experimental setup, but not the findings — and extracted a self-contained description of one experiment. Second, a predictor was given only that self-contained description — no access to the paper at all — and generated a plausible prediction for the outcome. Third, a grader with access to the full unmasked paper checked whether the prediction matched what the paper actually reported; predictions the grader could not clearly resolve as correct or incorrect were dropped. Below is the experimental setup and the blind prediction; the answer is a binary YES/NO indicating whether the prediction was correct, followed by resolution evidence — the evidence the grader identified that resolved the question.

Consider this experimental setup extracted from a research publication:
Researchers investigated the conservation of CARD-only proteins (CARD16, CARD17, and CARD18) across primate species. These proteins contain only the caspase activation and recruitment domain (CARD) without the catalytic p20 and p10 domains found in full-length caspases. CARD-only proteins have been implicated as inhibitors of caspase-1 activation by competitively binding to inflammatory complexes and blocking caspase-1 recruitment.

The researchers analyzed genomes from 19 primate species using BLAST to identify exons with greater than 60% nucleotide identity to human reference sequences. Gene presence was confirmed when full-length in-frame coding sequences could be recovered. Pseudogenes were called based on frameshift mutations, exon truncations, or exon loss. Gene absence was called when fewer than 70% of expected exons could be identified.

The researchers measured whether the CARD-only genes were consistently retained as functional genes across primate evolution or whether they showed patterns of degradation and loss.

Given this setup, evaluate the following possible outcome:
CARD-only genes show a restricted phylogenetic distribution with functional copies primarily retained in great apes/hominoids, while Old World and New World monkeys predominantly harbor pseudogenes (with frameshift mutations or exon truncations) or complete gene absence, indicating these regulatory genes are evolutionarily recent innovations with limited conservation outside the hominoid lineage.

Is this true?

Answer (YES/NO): NO